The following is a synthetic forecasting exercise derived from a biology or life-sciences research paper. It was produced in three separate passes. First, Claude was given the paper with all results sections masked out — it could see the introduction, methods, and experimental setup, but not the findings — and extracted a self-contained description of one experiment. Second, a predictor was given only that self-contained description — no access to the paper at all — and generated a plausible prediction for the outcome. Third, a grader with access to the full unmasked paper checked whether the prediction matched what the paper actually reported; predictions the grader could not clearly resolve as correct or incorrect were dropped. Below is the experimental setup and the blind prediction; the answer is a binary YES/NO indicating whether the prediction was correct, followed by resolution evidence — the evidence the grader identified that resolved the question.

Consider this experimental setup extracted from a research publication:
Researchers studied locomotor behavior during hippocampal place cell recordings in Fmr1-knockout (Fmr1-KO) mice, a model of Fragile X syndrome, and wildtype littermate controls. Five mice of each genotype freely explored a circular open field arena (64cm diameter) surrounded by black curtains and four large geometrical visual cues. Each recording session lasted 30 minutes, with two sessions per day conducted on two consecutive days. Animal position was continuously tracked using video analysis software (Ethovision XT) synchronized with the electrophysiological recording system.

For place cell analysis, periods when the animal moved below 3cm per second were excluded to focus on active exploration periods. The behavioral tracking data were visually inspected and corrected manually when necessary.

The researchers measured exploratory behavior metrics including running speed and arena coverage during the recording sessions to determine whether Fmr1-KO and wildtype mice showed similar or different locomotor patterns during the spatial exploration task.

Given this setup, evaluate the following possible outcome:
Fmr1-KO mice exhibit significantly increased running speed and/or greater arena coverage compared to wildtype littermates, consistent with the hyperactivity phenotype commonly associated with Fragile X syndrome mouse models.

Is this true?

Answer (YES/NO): NO